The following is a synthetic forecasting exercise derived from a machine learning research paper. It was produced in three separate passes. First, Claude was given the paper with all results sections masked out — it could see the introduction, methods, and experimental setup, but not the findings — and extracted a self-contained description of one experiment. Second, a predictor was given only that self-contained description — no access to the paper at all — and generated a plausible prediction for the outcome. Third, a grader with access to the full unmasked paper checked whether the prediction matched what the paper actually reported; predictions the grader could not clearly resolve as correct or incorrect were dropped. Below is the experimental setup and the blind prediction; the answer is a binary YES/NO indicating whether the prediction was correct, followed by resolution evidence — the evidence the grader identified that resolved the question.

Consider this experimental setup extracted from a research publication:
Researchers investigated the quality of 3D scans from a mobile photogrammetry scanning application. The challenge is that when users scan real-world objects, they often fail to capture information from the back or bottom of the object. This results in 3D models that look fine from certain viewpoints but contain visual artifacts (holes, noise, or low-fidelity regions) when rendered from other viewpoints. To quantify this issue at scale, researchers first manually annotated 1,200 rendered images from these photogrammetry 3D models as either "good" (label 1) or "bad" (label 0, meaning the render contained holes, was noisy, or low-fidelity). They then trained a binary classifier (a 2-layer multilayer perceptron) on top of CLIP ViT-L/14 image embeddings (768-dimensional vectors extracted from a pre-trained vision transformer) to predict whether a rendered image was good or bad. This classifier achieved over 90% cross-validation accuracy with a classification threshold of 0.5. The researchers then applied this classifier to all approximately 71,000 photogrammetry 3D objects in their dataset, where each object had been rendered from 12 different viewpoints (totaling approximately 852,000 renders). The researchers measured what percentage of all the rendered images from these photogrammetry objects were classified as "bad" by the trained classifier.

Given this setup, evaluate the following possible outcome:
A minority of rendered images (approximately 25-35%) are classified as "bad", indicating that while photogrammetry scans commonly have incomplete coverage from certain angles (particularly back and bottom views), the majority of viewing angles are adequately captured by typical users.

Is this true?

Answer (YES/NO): NO